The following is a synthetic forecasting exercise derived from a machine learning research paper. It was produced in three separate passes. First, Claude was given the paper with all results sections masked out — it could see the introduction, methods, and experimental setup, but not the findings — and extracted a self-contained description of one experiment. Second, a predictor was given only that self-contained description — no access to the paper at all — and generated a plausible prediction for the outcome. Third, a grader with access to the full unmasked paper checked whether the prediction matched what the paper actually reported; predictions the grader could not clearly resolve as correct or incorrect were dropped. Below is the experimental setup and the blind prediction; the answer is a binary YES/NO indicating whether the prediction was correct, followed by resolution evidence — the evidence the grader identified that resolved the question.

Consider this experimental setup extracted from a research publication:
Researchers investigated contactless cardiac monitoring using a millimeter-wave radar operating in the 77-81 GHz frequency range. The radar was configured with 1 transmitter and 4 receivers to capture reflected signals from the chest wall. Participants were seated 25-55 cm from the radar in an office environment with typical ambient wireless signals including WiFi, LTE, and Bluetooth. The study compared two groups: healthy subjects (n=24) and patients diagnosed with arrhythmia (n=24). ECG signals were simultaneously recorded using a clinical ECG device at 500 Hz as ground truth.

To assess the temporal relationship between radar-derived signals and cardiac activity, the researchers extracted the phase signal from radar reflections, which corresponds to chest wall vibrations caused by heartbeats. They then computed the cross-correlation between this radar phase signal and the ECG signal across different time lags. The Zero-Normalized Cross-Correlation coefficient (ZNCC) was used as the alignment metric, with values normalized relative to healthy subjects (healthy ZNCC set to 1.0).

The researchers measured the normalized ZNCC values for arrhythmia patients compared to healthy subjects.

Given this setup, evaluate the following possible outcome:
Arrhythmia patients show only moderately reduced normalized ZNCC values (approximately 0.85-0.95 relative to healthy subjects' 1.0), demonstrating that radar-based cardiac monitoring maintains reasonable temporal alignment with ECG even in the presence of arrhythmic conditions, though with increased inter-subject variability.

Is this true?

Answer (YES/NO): NO